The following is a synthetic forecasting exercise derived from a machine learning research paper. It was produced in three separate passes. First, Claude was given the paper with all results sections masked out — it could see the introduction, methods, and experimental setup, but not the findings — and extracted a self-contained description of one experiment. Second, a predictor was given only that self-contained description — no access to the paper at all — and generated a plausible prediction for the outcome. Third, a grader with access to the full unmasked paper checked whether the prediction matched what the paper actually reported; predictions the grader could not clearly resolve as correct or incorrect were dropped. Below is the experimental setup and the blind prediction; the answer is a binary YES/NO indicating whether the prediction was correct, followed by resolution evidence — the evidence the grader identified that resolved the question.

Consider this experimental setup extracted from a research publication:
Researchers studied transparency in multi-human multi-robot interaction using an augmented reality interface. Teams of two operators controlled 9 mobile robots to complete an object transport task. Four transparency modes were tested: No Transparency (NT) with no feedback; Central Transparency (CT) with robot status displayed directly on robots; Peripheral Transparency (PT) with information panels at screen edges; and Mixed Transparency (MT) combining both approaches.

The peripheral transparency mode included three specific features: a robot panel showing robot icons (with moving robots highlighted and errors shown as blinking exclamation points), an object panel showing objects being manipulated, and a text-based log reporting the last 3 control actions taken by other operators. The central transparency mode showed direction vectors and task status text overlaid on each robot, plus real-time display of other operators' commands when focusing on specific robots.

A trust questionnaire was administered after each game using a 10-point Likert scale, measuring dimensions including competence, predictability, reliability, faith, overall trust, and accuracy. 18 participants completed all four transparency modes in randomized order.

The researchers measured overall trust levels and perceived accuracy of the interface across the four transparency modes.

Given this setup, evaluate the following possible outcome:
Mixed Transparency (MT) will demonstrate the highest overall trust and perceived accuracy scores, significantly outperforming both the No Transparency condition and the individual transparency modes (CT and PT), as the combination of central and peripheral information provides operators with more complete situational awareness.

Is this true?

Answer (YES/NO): NO